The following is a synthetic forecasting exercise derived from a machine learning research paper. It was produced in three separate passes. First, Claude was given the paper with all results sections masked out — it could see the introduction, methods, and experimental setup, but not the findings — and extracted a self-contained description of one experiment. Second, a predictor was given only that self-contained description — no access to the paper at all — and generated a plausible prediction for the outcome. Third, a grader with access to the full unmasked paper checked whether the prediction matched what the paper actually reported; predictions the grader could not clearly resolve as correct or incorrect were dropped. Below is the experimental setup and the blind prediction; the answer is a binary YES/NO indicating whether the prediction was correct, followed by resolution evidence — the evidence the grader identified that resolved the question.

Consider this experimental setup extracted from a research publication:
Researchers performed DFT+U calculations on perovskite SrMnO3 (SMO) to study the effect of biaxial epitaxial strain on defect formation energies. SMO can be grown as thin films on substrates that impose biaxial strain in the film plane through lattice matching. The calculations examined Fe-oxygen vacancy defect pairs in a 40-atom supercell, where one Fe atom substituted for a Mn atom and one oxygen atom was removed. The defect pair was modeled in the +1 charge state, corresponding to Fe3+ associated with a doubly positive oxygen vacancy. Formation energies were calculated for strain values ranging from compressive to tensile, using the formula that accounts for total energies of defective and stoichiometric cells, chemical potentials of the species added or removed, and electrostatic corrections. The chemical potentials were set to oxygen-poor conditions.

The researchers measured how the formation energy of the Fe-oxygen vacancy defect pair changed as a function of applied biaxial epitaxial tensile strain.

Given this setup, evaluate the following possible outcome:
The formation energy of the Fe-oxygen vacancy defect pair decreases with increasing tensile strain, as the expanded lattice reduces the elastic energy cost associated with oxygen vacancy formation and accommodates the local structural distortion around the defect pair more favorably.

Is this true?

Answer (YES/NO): YES